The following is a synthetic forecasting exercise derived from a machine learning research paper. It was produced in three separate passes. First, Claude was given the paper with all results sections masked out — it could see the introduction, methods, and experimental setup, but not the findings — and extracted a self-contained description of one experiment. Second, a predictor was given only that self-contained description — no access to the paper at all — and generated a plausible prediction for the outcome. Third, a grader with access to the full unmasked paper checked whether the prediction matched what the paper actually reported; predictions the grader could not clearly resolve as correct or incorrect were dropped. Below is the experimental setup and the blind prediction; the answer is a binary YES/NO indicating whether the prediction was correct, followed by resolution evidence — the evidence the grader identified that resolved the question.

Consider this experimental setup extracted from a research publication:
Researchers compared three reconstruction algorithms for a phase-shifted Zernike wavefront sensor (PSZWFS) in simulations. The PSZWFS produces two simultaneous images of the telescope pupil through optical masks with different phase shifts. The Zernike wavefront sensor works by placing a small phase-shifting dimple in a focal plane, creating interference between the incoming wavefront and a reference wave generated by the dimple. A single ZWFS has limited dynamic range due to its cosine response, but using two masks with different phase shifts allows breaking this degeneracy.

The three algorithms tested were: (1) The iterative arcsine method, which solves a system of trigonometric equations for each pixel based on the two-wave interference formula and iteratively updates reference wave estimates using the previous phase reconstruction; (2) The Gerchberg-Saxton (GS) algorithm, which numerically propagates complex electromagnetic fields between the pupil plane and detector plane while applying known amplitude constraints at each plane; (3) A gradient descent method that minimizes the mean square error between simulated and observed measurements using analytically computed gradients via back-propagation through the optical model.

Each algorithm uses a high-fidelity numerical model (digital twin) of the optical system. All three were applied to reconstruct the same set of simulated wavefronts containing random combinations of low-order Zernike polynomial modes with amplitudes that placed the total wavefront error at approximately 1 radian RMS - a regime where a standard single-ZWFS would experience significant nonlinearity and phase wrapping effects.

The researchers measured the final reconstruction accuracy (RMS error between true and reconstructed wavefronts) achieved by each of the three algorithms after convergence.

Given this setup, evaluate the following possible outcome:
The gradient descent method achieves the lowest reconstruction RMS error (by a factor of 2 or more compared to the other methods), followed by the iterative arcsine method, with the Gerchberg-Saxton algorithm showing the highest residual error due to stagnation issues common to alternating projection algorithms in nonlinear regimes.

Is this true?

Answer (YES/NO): NO